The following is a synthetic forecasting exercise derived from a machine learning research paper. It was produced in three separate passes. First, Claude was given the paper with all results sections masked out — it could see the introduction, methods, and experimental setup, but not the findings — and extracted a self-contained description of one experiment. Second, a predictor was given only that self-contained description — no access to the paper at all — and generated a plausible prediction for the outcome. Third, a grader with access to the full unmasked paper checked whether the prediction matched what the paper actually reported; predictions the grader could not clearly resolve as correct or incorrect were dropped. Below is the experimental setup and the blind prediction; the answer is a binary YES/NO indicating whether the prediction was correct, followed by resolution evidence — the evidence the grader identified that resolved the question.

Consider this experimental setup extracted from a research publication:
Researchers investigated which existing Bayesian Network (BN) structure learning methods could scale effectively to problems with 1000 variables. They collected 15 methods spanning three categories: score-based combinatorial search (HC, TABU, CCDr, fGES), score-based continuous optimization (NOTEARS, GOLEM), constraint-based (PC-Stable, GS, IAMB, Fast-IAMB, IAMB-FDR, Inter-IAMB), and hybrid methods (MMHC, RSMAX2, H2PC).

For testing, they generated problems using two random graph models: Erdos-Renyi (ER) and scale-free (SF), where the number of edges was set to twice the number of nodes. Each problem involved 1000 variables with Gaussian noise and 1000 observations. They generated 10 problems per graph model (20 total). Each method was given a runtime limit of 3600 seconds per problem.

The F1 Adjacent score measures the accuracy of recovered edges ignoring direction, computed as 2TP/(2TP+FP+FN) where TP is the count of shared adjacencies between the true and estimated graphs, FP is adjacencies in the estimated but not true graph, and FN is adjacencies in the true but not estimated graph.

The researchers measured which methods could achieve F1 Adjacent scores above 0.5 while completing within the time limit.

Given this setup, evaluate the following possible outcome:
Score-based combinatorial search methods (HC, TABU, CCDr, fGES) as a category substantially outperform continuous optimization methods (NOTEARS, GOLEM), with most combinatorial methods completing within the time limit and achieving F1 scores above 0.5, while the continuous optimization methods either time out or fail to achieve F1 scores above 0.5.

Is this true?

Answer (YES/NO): YES